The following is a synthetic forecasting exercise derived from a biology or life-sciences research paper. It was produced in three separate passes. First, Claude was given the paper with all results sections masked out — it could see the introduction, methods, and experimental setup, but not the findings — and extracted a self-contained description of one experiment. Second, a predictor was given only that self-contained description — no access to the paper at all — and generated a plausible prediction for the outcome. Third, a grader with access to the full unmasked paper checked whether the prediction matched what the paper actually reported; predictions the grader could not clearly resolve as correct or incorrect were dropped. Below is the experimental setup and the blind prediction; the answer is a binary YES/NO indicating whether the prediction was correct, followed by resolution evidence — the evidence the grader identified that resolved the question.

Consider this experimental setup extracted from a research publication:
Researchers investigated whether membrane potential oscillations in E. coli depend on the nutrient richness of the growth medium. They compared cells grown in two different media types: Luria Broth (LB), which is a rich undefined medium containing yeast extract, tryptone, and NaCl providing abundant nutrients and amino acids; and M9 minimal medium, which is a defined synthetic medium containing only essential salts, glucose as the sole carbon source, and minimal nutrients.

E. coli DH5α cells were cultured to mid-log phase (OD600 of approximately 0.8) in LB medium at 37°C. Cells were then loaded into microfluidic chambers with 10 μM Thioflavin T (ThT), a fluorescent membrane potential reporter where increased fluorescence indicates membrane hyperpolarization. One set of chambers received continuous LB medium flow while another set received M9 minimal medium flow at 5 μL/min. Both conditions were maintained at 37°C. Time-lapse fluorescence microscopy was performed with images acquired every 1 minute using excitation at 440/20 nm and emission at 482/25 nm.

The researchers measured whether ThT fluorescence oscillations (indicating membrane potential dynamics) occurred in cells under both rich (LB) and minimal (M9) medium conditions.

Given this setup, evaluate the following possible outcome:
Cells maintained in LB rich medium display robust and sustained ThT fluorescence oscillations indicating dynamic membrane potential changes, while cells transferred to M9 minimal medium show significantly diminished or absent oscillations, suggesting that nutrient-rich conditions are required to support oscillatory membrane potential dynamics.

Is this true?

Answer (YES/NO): NO